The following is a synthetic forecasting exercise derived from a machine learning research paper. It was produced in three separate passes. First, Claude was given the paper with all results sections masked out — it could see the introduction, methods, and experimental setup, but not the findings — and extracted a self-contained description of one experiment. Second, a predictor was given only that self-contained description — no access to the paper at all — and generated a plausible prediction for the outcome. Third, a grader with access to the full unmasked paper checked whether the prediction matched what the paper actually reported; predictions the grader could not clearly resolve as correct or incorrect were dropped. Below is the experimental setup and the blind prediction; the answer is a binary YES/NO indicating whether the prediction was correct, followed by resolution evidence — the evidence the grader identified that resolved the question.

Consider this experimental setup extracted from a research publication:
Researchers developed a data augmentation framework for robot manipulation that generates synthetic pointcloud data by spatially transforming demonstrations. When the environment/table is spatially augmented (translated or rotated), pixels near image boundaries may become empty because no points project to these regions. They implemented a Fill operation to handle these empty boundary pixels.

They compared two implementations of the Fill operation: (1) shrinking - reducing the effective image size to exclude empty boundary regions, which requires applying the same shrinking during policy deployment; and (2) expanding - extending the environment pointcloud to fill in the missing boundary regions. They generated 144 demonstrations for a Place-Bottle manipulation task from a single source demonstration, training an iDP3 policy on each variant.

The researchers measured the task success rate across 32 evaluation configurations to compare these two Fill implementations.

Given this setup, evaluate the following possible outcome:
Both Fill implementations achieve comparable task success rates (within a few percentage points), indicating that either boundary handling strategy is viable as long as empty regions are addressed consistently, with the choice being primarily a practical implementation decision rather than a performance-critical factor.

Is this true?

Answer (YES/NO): YES